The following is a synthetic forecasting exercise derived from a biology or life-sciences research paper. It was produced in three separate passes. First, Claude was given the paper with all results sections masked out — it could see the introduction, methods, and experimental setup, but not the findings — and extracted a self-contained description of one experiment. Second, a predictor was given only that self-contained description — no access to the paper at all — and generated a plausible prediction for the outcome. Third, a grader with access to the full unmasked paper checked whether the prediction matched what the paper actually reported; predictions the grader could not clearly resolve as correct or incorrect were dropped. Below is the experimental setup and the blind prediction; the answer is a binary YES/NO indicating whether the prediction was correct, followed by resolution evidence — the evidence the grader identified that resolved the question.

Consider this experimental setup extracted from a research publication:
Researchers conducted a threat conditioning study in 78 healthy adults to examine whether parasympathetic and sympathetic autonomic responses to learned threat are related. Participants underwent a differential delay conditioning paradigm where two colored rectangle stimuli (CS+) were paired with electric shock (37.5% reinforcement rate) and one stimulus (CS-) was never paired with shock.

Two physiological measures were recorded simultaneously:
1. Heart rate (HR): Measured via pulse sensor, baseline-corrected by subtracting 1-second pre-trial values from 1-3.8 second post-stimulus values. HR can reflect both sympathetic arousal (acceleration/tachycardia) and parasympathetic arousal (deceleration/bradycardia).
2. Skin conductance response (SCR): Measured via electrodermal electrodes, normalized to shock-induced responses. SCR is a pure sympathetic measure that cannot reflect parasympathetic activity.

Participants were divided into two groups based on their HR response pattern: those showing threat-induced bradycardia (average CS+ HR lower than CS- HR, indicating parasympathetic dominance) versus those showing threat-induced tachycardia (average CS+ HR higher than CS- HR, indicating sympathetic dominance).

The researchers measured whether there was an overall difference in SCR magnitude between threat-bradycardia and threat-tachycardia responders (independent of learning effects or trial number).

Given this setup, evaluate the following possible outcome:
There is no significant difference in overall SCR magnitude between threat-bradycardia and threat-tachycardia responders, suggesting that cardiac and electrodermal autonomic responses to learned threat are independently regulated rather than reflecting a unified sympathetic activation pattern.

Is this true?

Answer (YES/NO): YES